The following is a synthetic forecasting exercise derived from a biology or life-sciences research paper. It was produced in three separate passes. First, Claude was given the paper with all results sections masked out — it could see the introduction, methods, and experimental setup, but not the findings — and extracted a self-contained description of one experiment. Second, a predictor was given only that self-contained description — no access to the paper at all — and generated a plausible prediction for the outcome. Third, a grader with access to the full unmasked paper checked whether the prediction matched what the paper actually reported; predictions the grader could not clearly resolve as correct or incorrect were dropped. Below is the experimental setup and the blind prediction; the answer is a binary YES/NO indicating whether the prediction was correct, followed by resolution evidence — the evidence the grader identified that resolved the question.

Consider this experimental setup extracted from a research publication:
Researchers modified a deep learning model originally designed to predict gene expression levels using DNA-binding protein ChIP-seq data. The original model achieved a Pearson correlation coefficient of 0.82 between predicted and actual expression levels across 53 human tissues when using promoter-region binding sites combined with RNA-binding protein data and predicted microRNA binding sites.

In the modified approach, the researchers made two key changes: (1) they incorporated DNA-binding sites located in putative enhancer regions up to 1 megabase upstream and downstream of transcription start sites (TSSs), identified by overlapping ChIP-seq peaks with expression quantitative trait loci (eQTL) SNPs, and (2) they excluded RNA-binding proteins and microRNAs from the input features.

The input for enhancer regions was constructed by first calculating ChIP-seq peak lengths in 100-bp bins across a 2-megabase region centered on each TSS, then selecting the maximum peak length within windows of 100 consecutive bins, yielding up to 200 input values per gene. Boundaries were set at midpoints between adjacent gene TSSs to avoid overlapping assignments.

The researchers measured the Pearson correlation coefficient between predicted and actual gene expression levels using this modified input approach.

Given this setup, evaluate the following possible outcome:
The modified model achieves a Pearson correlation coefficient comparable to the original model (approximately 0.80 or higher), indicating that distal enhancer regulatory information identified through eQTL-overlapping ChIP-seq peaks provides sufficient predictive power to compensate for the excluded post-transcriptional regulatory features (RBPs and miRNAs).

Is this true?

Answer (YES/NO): NO